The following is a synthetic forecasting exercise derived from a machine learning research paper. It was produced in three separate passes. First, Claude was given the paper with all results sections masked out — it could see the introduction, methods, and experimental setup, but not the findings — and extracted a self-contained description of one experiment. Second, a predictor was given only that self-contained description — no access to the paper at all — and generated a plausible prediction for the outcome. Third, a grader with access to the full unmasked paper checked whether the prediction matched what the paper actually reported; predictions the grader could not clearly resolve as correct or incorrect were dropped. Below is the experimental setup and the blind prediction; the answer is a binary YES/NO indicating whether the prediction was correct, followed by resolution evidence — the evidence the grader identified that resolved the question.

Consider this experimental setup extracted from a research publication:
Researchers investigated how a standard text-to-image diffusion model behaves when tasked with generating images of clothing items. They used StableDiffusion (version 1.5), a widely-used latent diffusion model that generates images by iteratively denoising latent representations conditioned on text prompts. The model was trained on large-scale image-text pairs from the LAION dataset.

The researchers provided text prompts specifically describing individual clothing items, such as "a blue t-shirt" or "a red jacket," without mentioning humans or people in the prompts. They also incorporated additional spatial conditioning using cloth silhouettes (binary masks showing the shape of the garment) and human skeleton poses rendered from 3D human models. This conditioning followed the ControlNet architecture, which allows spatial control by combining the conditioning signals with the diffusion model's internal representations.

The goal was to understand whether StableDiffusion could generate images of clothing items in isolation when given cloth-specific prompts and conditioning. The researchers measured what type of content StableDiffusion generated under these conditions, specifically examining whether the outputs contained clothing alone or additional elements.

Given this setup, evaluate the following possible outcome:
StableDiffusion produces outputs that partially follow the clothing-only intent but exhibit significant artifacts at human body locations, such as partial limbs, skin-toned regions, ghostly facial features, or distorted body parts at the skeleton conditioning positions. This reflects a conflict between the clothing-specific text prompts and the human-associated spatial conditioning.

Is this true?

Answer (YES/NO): NO